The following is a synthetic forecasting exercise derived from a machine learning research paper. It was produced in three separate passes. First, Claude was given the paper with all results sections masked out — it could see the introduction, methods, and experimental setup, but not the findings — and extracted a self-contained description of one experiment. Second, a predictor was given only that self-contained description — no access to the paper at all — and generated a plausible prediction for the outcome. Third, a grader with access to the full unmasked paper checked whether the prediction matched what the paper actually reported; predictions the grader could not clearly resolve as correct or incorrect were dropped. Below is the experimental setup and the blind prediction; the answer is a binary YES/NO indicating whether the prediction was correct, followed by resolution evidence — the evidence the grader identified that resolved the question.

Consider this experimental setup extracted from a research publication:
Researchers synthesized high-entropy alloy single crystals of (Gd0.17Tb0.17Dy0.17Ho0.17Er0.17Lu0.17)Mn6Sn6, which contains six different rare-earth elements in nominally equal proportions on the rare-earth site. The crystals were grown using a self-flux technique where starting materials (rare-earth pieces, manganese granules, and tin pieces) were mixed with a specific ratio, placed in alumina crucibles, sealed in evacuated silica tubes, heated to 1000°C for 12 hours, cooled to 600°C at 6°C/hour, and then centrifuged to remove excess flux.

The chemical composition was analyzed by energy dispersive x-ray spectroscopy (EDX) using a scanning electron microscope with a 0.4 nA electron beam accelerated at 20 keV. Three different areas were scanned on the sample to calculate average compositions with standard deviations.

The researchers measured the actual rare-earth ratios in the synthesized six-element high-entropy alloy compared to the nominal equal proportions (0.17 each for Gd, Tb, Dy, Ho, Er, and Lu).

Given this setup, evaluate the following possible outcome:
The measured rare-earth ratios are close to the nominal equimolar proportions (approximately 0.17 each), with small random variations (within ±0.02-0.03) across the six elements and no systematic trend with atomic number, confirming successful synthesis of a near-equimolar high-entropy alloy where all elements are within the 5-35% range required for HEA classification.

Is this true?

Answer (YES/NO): NO